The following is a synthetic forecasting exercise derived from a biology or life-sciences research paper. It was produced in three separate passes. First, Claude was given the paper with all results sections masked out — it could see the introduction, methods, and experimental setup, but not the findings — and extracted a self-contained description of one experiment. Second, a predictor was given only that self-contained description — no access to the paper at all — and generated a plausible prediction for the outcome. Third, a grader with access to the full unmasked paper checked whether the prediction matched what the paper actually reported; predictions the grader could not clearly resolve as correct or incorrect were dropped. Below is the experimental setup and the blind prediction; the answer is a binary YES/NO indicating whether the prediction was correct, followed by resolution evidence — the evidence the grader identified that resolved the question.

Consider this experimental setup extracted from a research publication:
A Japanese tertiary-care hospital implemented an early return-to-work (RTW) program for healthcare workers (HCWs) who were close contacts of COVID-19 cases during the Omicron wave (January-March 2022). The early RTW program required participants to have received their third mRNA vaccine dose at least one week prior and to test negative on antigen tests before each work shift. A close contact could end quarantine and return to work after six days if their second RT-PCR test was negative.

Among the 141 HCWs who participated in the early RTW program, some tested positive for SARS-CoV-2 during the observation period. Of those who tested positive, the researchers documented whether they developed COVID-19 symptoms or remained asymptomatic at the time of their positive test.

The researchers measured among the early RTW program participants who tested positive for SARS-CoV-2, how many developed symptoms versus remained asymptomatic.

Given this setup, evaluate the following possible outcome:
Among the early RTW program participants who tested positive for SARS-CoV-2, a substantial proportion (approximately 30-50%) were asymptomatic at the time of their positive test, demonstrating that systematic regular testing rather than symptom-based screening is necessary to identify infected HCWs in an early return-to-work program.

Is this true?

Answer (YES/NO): NO